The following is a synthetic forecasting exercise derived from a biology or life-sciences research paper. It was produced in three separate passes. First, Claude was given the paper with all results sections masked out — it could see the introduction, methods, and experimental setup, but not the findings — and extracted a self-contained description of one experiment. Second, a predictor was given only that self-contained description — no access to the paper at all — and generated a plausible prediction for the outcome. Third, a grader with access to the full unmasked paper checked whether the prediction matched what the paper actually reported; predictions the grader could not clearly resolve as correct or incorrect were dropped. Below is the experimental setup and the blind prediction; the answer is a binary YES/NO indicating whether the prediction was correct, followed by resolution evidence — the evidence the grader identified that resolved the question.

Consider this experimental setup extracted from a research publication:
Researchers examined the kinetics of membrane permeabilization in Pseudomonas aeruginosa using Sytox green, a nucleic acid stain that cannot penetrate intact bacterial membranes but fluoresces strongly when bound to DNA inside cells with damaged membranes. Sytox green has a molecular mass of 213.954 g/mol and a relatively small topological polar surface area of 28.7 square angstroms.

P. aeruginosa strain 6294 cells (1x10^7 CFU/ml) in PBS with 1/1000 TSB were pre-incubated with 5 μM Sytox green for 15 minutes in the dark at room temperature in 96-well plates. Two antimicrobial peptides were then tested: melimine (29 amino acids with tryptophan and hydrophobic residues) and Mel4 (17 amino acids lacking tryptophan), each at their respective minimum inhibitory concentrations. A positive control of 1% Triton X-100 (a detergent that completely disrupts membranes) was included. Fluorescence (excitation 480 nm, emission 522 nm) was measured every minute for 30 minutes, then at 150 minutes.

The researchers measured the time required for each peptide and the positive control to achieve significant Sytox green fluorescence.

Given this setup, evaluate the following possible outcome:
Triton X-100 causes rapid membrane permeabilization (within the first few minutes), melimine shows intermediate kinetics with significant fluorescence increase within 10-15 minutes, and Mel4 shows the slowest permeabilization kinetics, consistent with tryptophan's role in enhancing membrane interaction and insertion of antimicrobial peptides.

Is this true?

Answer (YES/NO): NO